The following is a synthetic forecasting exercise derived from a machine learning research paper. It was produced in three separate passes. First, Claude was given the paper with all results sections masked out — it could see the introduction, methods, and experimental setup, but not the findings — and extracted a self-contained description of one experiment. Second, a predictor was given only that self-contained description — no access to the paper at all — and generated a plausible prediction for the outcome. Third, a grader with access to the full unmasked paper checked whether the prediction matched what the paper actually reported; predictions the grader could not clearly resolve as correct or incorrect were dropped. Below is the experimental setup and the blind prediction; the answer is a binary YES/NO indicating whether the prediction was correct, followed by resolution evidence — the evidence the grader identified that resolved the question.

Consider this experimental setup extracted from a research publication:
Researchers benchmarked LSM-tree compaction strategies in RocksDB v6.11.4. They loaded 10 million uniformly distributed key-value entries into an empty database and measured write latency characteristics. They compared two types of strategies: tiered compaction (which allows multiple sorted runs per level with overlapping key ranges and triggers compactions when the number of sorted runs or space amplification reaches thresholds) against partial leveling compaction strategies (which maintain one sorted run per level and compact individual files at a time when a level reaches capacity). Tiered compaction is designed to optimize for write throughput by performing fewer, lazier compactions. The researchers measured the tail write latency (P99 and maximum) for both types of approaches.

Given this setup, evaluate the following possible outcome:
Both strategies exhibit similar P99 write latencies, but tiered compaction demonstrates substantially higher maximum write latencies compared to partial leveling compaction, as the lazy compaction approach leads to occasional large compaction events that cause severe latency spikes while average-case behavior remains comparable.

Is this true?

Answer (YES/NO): NO